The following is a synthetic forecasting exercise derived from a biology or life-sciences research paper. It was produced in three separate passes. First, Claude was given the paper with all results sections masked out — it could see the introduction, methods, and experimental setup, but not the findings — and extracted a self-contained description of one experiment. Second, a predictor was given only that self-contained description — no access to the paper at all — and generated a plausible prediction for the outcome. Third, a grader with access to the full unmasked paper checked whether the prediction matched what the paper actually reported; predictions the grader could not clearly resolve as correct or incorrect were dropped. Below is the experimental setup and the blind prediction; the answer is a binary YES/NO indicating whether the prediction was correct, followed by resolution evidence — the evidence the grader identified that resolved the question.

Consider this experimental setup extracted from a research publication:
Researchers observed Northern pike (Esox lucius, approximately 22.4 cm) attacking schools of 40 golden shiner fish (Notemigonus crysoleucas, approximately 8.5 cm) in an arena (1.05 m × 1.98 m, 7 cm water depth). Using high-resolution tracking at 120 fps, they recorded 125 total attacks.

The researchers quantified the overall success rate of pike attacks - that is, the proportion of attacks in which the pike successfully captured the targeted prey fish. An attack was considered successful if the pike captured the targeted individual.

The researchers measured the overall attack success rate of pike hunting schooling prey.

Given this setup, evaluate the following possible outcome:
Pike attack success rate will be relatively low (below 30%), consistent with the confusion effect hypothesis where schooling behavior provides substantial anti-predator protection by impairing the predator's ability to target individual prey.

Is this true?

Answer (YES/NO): NO